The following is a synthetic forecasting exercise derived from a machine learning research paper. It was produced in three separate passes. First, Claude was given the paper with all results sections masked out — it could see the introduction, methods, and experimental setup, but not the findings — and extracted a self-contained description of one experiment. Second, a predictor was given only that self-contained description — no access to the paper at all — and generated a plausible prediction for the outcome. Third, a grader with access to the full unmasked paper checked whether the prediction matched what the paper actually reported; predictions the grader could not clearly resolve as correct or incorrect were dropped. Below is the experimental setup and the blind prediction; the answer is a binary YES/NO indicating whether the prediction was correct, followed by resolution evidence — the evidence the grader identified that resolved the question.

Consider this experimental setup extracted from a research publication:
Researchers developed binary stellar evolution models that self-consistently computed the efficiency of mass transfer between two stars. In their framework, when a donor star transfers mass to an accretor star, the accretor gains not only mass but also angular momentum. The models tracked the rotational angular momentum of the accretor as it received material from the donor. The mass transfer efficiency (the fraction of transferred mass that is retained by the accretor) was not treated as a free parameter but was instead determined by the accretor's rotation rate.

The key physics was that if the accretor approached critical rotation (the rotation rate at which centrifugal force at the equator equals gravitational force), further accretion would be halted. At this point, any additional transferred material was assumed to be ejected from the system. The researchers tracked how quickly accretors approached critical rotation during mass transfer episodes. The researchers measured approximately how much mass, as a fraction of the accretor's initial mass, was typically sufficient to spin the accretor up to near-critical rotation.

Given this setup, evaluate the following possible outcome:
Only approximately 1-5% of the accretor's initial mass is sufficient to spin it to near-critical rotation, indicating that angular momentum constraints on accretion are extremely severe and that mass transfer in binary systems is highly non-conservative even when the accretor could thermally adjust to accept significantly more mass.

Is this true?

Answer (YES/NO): YES